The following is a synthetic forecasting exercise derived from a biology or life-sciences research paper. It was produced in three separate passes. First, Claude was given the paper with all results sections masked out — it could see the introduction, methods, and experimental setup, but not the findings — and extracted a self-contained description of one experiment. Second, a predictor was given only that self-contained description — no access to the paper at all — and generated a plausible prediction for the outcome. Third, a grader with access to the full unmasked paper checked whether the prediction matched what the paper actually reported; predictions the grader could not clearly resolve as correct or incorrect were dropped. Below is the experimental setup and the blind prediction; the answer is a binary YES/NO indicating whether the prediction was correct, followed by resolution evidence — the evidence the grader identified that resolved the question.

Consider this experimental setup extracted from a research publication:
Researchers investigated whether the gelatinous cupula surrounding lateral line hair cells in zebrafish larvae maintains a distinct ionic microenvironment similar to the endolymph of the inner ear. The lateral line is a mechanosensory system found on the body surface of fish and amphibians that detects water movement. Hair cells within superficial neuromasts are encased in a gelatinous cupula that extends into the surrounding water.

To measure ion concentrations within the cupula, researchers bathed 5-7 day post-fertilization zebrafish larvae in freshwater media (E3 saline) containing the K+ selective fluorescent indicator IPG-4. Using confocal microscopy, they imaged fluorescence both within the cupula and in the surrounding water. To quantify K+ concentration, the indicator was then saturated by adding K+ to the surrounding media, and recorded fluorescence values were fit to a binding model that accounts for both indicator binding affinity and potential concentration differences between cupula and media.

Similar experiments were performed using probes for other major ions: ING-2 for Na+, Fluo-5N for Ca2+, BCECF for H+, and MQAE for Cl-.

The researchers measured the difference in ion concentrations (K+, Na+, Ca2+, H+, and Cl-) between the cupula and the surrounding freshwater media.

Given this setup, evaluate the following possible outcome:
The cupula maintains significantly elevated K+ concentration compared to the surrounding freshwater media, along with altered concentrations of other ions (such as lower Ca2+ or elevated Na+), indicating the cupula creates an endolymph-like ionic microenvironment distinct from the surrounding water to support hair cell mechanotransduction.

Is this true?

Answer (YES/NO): NO